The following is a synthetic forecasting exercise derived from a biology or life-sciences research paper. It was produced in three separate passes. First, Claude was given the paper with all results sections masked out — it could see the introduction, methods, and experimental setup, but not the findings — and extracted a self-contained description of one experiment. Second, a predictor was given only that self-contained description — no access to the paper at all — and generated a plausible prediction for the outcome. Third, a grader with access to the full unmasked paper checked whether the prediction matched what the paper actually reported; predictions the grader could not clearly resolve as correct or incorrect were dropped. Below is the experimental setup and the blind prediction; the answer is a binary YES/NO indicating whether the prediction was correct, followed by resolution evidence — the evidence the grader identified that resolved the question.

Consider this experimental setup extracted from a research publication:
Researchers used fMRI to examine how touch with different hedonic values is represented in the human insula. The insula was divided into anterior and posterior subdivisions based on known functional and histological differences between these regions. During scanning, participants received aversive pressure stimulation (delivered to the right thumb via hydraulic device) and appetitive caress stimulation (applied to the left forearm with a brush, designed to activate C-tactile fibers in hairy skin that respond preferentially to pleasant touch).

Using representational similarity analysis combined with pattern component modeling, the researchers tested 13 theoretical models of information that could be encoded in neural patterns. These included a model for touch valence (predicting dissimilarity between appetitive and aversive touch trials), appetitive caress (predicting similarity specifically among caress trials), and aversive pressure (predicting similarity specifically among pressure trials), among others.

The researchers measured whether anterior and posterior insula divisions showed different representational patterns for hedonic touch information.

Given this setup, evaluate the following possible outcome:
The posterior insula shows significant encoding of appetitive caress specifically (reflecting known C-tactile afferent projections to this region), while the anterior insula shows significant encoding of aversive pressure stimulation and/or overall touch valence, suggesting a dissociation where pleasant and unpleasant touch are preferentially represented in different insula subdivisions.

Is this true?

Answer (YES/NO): NO